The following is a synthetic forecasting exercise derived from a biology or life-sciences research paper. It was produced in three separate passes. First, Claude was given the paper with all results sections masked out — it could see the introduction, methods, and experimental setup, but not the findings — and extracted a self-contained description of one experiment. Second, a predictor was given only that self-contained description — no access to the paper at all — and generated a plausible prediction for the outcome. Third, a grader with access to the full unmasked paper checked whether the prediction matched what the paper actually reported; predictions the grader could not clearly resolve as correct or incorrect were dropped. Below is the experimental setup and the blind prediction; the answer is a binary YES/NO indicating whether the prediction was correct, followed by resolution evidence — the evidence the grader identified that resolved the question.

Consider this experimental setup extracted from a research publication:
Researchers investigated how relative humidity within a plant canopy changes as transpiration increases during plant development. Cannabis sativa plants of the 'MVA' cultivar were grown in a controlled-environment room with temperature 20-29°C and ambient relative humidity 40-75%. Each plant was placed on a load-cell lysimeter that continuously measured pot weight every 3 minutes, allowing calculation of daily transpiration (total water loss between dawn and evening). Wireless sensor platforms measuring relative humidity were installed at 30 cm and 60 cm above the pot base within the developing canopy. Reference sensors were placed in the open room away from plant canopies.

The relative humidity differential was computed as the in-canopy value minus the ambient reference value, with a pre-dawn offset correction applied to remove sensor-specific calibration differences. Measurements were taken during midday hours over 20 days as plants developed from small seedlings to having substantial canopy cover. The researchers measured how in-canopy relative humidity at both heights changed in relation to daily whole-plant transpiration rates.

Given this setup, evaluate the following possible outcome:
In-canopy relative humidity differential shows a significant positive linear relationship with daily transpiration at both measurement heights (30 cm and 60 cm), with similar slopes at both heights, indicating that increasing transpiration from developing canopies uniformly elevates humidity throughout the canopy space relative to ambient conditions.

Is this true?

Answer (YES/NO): NO